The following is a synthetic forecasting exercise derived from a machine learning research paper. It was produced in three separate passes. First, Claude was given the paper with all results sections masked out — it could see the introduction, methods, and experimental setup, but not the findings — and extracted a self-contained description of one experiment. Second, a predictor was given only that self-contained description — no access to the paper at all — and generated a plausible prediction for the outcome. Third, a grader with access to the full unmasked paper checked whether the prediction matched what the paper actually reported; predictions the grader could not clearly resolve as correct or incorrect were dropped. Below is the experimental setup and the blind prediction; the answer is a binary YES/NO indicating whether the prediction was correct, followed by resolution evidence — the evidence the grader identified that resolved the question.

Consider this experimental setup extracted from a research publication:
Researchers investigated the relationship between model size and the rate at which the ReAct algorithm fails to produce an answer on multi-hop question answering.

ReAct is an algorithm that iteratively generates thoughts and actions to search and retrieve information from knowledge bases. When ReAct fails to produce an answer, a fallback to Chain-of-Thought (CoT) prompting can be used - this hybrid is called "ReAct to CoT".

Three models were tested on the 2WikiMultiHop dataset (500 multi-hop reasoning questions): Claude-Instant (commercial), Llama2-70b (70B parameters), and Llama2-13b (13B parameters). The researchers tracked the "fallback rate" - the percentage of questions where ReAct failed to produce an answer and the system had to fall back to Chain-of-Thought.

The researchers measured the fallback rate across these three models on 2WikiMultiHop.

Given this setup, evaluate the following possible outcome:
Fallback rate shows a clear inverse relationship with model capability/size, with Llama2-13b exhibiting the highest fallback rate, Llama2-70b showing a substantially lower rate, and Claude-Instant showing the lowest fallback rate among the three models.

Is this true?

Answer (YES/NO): NO